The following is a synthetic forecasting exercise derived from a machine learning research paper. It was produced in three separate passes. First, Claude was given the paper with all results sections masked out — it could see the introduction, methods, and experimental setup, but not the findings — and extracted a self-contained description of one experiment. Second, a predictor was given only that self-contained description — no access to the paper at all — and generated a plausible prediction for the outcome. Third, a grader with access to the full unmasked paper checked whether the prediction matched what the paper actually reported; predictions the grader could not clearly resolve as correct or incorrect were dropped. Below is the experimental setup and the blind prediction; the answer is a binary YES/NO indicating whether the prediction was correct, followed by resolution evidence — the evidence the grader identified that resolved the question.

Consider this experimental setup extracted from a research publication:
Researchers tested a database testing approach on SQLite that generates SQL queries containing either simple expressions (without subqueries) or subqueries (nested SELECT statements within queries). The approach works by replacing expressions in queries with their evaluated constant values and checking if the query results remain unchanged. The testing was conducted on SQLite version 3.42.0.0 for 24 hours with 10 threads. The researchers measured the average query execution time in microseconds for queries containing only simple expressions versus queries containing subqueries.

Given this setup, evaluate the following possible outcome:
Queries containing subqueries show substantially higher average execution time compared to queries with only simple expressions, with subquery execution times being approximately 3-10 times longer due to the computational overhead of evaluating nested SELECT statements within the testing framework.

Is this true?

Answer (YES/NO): YES